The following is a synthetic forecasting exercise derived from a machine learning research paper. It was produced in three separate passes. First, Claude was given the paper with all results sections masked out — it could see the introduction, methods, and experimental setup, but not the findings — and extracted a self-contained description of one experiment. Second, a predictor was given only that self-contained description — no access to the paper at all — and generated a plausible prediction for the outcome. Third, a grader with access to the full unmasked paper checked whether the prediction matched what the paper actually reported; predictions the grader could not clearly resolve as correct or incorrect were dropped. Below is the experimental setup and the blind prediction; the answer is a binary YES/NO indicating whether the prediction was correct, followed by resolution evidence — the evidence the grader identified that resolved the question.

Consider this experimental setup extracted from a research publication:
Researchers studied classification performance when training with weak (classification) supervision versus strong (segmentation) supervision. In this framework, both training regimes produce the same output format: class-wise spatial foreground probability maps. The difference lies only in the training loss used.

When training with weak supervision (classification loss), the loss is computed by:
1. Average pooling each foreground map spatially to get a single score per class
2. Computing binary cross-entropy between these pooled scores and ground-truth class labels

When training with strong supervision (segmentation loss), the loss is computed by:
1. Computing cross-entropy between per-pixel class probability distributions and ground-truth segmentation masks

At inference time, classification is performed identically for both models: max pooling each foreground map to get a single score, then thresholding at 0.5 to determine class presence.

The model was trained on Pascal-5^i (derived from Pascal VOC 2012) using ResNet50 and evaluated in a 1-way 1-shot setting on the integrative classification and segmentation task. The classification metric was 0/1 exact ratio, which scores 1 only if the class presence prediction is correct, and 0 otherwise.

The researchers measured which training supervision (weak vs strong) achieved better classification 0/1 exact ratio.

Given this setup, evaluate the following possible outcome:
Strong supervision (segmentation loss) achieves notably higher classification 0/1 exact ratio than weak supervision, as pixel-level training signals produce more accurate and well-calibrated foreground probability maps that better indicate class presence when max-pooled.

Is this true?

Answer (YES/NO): NO